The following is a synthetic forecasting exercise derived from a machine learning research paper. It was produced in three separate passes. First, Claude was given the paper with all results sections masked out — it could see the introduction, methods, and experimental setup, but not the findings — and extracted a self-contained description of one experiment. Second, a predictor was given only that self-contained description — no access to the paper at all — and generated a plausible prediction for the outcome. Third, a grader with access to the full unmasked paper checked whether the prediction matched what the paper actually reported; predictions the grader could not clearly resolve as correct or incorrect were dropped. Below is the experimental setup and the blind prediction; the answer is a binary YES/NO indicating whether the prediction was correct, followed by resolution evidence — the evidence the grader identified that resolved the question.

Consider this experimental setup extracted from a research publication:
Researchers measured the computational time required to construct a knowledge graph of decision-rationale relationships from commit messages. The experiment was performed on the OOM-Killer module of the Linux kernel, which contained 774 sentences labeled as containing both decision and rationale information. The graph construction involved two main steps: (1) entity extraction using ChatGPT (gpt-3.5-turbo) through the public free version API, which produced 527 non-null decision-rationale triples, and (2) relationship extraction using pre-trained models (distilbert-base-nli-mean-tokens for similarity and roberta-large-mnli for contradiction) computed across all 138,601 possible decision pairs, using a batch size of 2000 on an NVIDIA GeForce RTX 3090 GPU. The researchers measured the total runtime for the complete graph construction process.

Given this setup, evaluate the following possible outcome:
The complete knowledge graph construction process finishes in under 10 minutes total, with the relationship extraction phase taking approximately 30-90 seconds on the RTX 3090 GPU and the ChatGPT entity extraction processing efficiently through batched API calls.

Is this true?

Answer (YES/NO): NO